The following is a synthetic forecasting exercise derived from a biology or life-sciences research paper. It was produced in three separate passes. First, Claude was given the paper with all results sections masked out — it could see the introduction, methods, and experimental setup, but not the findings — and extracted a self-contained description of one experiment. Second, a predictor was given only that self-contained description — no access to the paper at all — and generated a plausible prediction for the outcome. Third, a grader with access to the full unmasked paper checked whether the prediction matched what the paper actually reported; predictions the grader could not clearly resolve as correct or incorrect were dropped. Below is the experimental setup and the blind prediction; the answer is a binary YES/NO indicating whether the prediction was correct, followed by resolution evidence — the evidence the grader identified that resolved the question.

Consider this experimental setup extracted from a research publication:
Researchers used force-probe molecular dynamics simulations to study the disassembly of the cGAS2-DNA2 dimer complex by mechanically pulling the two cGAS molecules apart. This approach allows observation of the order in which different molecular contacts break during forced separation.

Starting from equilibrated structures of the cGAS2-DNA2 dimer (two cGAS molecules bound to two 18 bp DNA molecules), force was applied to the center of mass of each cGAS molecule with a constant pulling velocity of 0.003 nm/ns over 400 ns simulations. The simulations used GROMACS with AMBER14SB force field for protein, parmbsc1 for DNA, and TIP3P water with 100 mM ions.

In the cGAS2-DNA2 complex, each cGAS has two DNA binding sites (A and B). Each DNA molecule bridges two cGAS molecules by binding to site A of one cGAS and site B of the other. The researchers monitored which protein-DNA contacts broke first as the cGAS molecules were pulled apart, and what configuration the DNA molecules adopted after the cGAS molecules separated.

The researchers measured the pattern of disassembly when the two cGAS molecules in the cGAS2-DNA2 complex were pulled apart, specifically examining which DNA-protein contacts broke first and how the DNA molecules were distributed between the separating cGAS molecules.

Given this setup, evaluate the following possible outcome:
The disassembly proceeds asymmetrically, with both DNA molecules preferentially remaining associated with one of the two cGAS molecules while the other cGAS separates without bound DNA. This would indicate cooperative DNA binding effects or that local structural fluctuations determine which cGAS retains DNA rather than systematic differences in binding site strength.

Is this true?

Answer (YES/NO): NO